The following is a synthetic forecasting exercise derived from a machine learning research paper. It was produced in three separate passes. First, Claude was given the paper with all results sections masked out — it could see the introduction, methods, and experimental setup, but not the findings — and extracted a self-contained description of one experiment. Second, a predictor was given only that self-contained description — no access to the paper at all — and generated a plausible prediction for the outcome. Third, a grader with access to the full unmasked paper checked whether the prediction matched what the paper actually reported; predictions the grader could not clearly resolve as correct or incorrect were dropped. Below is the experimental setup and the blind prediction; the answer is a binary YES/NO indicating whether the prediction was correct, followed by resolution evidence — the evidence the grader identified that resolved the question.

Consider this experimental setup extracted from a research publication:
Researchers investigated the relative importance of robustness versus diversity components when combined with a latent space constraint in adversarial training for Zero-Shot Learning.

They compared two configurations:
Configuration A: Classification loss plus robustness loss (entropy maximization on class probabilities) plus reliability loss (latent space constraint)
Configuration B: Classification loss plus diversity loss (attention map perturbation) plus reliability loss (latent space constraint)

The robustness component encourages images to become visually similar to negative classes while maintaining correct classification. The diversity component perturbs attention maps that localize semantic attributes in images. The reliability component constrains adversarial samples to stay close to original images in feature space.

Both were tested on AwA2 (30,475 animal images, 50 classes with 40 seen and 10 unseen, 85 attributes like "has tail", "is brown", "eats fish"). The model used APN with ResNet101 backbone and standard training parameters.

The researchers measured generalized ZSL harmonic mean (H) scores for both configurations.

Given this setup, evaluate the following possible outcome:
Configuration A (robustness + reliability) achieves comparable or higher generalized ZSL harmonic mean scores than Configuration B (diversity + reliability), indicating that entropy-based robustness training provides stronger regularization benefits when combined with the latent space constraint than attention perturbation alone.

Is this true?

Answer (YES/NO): NO